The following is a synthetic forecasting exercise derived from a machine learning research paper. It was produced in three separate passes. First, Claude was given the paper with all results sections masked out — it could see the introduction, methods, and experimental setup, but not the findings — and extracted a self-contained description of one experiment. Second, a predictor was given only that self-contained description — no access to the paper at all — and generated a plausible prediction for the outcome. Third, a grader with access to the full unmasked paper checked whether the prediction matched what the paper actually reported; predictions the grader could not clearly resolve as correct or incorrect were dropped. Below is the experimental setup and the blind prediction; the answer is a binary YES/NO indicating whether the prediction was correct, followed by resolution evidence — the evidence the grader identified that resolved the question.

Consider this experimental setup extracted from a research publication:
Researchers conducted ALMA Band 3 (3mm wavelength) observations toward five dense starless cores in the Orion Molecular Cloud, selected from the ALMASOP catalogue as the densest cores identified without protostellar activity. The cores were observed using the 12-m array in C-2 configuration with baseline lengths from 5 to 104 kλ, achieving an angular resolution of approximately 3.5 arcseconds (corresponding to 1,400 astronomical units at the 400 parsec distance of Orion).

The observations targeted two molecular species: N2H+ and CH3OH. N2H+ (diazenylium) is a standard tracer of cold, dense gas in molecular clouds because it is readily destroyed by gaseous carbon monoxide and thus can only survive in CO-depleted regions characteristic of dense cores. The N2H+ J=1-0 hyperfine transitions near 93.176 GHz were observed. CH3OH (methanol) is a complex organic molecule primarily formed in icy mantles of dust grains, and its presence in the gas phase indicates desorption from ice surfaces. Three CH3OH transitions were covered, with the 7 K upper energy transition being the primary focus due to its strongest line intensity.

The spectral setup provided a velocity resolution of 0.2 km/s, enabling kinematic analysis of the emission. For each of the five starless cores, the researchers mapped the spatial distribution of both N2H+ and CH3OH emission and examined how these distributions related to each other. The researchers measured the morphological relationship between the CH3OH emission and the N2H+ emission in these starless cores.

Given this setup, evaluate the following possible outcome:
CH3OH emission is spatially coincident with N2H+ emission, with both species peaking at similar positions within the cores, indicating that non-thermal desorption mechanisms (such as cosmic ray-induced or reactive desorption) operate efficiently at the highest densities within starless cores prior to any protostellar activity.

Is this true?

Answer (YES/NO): NO